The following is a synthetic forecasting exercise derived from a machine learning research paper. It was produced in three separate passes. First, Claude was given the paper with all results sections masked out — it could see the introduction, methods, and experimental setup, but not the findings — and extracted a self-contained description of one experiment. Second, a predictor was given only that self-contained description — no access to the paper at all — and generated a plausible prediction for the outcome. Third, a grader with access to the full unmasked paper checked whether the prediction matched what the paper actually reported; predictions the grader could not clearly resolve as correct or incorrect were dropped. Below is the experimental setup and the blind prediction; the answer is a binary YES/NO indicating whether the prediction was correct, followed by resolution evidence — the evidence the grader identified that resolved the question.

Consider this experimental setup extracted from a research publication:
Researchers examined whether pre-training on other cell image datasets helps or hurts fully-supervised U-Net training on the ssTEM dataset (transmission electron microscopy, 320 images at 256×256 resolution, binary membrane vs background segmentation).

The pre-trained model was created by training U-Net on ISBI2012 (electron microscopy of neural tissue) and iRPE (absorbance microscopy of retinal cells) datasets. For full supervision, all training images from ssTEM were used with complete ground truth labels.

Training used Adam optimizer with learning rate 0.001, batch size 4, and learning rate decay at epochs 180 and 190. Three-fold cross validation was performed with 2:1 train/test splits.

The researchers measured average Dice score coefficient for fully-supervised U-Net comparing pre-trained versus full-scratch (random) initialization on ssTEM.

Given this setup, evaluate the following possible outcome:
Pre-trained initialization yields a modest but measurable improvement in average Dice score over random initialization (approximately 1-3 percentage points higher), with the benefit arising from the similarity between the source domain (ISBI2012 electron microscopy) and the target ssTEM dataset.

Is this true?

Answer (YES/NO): NO